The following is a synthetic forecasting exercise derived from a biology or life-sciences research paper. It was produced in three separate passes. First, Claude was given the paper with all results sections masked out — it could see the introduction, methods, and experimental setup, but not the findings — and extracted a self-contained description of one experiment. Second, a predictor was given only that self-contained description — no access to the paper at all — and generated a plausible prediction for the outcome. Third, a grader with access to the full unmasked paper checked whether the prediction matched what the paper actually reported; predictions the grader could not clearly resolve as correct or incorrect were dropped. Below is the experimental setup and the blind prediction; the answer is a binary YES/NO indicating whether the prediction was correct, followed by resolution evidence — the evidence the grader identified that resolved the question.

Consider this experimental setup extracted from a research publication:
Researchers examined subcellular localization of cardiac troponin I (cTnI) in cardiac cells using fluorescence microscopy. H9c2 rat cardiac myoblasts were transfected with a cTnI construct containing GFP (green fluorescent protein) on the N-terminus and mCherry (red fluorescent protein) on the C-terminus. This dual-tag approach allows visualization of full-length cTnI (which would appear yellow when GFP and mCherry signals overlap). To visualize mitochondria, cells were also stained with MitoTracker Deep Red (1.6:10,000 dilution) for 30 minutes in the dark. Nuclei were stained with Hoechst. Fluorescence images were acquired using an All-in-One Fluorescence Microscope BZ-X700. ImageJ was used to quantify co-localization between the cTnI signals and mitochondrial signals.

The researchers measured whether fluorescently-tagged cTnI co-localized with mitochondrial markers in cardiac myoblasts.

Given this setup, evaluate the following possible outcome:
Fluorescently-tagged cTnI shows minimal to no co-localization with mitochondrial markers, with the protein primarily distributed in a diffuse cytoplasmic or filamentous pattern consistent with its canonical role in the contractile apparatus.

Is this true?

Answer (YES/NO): NO